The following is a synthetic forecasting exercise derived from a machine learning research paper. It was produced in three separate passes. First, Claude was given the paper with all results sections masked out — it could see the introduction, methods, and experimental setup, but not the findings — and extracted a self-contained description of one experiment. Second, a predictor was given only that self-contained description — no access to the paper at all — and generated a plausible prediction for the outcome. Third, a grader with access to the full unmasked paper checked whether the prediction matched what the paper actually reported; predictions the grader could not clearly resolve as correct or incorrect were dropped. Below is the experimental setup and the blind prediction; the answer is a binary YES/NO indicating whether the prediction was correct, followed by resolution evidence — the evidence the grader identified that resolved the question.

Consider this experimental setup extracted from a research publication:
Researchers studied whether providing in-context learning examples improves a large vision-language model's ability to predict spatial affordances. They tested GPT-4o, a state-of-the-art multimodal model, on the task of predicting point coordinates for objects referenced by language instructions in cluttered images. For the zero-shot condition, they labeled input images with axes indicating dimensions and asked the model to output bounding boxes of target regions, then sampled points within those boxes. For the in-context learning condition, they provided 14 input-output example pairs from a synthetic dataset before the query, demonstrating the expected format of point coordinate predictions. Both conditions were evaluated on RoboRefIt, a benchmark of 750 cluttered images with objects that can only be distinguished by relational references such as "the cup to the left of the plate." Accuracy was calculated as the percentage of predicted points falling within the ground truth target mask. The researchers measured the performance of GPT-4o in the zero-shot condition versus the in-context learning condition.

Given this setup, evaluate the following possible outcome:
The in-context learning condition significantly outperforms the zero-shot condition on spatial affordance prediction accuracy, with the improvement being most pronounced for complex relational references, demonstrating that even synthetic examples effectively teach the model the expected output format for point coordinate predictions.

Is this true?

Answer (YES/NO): NO